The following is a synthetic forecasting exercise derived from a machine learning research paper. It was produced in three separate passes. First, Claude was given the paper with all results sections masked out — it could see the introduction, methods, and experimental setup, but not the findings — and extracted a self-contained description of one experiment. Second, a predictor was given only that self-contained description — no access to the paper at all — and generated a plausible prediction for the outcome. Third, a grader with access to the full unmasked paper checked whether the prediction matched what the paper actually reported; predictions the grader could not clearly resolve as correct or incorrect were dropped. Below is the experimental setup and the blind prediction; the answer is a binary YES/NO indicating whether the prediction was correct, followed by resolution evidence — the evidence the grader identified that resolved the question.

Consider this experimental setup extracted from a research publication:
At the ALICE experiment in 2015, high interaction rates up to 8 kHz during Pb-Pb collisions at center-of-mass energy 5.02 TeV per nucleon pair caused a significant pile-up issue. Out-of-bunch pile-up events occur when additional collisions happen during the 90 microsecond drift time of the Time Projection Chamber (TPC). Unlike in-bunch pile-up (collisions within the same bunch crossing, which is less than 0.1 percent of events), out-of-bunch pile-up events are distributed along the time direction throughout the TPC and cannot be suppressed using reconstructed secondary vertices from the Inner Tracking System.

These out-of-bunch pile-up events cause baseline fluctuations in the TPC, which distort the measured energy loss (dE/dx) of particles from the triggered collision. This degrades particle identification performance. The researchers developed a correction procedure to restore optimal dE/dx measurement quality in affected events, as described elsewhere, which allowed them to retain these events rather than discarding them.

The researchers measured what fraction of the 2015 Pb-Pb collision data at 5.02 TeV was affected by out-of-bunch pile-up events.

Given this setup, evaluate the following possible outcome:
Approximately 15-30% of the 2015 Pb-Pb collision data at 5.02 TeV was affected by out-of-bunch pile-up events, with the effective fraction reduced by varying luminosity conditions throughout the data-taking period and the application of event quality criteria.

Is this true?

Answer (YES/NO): YES